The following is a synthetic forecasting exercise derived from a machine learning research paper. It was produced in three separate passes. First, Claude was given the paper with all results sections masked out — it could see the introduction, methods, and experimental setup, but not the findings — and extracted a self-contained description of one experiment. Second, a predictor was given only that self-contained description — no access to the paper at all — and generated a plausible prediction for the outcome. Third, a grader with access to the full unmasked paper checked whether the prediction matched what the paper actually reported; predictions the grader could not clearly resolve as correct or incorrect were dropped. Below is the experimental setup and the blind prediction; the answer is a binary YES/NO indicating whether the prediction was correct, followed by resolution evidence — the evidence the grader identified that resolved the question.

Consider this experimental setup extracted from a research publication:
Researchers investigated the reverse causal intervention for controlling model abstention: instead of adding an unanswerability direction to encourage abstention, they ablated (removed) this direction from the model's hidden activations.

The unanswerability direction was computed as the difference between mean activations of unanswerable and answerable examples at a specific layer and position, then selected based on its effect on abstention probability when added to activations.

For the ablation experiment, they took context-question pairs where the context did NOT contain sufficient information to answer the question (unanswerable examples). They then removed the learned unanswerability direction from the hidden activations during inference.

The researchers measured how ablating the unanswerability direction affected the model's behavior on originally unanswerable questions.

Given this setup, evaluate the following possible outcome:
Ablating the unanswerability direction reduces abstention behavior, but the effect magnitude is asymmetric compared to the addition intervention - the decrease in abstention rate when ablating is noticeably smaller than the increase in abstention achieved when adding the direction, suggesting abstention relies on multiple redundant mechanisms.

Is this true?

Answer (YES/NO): NO